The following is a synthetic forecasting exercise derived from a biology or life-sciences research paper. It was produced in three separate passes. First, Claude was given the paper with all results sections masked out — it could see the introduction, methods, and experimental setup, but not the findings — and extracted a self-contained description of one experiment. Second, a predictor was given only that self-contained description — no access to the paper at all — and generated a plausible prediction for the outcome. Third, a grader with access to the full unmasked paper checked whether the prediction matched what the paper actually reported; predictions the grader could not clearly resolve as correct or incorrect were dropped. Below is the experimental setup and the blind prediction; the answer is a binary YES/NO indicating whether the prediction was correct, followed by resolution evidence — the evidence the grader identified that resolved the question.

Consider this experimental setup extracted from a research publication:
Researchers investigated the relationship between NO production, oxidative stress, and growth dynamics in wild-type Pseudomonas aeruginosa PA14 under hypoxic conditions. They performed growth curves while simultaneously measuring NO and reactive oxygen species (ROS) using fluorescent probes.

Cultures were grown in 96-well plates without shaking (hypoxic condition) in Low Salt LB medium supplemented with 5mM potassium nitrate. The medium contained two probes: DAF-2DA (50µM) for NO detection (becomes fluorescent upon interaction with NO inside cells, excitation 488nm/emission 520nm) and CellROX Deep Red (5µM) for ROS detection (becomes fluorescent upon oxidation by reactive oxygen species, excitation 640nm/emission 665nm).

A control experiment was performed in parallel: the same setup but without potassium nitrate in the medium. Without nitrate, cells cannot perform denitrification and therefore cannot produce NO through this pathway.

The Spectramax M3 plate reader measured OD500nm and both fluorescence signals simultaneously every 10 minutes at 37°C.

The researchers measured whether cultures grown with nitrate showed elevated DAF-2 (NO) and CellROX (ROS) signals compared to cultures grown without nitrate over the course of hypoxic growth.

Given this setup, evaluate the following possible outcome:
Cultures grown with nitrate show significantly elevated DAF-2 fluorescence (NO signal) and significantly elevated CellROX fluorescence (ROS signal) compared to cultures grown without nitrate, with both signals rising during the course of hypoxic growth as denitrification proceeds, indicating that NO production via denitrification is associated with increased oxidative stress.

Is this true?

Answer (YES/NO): YES